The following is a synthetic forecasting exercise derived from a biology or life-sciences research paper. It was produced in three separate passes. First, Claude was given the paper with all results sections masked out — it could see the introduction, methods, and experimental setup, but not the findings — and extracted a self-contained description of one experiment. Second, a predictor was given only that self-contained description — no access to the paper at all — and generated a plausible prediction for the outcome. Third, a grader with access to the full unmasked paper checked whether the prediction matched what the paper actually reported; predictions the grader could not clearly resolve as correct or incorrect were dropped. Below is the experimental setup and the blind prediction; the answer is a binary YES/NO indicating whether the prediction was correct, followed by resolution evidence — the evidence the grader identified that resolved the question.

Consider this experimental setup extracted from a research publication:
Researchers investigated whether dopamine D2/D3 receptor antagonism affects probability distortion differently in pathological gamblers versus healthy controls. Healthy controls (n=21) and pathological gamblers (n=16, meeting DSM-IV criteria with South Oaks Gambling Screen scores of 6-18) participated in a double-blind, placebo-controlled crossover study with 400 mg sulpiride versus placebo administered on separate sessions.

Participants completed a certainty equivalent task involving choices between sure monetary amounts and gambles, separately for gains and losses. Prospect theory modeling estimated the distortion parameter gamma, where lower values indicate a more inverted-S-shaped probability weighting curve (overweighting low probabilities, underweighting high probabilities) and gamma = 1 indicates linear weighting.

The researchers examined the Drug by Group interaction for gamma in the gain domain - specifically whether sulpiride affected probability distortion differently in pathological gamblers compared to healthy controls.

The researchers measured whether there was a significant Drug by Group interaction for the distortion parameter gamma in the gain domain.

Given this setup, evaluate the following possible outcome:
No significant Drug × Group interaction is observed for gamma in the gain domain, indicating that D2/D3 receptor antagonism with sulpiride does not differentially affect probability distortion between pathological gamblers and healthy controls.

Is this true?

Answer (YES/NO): YES